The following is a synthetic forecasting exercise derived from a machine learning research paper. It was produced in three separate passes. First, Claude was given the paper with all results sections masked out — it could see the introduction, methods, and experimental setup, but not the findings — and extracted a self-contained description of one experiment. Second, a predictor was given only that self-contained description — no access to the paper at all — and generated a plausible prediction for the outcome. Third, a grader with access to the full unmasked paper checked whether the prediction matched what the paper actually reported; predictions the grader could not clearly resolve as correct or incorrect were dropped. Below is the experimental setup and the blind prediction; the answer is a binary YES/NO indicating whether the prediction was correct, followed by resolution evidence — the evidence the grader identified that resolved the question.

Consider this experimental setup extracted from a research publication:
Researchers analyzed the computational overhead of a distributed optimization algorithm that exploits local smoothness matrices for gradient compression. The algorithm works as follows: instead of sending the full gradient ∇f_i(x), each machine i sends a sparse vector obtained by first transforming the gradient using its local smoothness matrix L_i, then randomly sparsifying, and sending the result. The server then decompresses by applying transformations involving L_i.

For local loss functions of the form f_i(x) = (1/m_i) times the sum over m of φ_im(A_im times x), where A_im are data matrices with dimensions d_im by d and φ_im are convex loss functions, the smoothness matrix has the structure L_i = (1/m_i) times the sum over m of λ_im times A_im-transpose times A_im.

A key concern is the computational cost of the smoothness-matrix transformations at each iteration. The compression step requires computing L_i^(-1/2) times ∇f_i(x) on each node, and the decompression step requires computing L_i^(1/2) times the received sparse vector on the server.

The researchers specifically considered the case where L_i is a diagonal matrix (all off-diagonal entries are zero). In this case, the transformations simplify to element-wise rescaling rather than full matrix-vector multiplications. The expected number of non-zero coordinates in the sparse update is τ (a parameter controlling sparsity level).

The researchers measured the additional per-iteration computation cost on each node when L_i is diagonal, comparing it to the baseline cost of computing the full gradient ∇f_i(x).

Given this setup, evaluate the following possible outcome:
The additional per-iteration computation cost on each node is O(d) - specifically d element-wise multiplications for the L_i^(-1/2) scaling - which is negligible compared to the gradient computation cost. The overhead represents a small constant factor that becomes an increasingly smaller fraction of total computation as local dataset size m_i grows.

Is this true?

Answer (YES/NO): YES